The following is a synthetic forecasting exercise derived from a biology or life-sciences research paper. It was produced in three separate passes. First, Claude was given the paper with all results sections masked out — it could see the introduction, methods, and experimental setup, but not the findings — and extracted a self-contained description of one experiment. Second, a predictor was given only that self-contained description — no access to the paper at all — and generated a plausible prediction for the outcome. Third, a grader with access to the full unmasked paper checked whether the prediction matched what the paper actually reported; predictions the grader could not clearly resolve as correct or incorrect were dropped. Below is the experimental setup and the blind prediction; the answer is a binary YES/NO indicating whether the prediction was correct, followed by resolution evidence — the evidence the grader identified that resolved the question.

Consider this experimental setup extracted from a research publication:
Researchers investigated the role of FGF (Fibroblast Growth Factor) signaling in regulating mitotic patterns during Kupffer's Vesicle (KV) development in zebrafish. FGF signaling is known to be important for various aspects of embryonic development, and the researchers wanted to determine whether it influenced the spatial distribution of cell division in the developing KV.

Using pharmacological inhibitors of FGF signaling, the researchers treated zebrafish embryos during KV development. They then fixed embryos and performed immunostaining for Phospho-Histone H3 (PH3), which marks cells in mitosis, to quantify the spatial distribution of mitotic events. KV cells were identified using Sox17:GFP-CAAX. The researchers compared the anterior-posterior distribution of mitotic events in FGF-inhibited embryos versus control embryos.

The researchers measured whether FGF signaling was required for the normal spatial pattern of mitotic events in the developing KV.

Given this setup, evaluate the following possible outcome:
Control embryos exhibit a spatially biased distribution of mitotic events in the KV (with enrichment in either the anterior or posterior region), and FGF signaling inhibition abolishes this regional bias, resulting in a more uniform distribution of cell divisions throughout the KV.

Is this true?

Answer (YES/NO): YES